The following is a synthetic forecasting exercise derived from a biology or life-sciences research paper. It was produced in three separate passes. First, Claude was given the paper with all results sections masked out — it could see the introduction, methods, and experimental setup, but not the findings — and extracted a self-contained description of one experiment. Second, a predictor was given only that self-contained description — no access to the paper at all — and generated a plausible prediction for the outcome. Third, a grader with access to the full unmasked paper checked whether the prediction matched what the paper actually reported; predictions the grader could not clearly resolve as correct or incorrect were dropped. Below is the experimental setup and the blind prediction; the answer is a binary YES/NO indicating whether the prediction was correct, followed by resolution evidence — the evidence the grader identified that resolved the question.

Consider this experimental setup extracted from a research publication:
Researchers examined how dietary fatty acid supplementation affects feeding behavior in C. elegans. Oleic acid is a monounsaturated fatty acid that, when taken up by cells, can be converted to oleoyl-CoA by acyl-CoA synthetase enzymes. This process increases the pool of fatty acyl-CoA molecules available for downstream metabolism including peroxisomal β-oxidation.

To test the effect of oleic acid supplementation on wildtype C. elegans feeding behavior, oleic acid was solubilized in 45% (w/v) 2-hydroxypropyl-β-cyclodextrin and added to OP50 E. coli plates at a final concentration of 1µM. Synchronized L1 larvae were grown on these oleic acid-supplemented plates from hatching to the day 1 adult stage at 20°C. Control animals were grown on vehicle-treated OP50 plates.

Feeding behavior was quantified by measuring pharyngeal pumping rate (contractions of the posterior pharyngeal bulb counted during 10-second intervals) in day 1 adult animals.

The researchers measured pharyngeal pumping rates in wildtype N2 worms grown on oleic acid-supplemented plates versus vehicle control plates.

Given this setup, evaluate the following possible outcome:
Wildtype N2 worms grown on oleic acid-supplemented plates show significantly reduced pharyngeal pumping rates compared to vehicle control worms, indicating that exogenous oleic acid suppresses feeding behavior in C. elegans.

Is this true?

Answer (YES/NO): YES